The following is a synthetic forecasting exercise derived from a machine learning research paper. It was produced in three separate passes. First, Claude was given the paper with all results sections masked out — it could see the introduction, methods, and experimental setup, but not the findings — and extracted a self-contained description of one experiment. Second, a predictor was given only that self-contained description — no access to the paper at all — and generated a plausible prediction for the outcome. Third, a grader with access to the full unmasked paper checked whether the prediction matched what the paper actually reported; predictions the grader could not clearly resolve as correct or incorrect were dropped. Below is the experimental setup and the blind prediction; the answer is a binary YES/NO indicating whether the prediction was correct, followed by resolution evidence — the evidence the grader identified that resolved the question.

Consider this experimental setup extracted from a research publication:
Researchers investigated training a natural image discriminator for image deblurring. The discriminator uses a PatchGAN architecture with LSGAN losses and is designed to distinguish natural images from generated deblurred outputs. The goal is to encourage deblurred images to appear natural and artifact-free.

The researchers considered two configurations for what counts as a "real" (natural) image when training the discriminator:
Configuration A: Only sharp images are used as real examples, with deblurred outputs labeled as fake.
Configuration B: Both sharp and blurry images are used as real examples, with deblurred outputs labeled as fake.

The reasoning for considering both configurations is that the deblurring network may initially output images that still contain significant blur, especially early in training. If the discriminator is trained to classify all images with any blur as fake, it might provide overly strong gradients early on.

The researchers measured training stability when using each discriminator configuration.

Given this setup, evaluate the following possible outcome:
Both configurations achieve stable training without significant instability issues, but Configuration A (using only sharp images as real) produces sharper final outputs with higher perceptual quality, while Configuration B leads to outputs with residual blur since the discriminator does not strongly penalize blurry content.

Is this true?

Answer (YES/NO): NO